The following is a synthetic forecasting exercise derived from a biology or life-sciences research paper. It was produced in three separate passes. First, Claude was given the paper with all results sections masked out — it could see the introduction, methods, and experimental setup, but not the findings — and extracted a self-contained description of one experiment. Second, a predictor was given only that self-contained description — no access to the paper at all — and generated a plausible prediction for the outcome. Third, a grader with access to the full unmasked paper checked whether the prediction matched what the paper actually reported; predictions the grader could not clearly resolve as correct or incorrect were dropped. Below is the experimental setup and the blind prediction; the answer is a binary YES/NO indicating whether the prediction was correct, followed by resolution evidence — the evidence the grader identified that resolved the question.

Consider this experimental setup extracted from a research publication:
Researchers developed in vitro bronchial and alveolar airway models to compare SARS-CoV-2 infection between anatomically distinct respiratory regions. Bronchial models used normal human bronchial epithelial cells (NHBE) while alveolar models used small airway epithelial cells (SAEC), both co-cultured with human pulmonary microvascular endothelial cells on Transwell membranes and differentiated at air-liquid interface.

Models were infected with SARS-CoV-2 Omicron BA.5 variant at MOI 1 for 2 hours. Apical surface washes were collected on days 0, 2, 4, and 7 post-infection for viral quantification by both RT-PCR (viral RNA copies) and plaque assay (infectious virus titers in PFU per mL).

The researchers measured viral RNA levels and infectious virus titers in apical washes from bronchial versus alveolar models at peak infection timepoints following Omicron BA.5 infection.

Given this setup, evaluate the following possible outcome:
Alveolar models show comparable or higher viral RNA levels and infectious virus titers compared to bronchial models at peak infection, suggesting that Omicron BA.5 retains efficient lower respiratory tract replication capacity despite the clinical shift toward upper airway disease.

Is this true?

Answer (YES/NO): YES